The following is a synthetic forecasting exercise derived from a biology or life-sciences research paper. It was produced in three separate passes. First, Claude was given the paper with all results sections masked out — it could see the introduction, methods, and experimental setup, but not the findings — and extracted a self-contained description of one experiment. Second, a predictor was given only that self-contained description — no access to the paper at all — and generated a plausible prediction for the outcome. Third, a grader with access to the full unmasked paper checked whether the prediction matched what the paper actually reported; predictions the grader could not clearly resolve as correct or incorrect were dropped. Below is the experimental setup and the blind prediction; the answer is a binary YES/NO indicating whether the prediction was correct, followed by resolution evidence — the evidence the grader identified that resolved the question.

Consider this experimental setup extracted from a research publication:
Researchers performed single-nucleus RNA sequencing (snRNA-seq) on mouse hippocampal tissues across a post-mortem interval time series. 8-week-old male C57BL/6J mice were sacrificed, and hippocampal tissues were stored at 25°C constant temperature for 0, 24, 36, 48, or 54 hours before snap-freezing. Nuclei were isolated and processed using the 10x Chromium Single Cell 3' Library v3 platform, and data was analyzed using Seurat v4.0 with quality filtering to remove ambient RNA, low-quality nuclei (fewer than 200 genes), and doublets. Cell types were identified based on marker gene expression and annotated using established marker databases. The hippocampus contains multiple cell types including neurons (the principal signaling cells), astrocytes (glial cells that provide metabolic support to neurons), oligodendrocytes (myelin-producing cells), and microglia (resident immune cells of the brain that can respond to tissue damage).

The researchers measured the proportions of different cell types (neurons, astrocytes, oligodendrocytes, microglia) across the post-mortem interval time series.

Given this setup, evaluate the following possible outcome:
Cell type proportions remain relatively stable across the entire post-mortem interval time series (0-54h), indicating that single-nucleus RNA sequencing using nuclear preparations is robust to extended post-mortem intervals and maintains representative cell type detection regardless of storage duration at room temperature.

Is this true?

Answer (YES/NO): NO